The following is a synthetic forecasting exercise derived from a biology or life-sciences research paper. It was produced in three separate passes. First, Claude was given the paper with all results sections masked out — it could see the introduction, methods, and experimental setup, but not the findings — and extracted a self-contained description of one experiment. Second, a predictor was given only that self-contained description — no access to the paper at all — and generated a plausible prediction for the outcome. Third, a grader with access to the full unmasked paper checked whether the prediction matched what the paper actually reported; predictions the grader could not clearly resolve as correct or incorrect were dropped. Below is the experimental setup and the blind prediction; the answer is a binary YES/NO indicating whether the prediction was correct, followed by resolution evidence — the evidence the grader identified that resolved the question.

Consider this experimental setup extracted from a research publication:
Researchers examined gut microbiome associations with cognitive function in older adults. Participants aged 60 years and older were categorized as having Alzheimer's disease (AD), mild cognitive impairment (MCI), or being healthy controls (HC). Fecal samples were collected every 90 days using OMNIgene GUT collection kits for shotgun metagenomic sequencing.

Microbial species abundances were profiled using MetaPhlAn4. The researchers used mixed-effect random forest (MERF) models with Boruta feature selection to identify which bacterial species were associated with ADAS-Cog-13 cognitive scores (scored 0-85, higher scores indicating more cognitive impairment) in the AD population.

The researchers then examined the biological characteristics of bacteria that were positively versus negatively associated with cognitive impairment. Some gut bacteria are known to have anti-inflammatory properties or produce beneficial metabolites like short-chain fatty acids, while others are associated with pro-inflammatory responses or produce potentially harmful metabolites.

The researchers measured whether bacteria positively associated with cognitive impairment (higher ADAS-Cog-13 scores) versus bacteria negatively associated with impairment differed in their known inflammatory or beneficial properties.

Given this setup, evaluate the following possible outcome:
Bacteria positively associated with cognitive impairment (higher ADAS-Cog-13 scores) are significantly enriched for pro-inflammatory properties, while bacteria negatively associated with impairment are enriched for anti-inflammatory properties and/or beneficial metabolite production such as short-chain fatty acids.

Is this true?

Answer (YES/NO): YES